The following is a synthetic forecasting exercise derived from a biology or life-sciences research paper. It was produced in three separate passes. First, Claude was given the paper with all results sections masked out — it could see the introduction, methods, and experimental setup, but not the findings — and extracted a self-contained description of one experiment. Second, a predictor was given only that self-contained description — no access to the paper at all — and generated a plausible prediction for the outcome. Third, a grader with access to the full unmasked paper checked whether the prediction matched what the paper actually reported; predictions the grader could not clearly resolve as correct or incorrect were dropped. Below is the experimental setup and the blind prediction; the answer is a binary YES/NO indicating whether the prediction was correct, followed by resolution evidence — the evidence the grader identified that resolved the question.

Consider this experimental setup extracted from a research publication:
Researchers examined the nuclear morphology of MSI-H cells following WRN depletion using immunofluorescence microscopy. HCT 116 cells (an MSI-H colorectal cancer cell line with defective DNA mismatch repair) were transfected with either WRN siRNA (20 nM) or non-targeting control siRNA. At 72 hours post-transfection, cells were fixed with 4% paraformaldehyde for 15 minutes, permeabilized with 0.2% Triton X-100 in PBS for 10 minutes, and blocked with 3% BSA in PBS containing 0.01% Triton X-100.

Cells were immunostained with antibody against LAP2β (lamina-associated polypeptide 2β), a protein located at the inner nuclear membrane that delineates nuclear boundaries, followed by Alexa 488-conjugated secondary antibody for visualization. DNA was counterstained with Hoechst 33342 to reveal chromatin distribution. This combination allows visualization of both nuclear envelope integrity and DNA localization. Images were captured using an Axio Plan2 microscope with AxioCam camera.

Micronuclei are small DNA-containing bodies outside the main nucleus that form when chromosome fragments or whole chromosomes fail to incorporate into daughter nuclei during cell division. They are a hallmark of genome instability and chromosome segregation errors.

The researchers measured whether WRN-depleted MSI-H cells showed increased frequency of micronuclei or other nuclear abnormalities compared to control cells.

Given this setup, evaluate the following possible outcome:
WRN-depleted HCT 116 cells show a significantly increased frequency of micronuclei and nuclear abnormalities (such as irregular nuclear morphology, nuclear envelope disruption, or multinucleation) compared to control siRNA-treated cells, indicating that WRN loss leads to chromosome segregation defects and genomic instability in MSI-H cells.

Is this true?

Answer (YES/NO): YES